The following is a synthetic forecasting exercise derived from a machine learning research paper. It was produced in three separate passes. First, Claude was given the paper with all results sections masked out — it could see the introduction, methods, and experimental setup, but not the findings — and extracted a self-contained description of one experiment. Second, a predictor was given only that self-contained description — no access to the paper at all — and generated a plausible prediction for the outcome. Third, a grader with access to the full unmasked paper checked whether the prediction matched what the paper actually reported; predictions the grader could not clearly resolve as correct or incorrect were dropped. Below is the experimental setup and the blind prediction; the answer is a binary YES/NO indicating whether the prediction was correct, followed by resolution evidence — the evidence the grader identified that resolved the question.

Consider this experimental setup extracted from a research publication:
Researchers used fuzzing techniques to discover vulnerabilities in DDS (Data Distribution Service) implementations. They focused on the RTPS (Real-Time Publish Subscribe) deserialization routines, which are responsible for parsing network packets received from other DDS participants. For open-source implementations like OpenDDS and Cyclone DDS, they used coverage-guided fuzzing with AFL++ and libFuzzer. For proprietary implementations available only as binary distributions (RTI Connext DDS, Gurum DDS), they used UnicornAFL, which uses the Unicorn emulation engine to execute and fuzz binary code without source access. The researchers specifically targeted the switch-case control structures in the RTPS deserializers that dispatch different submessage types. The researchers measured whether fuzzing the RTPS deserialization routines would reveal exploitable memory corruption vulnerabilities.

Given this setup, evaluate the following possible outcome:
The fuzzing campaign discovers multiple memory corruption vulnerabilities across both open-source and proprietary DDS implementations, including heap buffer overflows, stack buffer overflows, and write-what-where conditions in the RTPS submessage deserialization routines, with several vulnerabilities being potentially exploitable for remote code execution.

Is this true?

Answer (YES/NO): YES